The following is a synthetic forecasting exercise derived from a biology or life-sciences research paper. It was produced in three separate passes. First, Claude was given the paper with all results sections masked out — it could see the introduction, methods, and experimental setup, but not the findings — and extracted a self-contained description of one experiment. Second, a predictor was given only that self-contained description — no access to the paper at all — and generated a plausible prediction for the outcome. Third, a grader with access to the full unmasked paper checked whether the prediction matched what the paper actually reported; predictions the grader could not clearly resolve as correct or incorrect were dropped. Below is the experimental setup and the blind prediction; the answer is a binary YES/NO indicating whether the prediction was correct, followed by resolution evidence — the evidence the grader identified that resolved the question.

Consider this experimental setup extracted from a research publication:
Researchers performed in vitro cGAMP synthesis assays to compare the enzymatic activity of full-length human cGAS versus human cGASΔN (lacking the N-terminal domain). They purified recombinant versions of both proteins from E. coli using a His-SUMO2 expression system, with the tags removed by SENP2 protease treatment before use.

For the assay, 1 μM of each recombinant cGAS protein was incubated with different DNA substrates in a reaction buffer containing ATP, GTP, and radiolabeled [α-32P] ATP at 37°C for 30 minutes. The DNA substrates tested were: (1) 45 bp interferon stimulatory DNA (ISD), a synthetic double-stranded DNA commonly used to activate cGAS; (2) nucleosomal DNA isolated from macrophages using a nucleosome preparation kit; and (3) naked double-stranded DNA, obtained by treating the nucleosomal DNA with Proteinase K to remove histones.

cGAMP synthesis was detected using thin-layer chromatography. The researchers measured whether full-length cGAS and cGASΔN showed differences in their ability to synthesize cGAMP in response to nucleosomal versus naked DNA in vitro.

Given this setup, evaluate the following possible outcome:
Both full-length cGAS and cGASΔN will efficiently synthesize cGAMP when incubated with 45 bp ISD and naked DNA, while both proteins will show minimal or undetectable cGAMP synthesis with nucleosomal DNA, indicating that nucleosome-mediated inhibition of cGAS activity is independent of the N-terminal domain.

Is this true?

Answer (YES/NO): YES